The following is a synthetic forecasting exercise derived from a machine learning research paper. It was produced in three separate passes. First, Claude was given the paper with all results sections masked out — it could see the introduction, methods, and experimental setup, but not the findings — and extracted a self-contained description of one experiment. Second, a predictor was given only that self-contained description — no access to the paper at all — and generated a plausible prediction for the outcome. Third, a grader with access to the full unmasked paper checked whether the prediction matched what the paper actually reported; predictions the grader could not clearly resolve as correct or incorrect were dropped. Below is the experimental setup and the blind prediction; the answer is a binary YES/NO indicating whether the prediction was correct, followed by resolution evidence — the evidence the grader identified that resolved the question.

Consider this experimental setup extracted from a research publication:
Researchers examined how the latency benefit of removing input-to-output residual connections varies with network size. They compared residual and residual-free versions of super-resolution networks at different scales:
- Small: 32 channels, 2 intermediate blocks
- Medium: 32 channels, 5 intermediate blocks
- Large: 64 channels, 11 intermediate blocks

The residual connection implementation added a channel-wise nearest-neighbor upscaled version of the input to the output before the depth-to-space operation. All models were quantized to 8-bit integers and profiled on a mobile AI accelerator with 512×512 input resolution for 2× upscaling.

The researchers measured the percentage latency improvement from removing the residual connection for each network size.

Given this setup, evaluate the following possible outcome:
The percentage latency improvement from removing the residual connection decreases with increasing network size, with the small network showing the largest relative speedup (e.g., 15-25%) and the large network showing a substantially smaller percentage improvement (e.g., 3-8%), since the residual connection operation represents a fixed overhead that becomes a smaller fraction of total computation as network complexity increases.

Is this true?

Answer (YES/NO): NO